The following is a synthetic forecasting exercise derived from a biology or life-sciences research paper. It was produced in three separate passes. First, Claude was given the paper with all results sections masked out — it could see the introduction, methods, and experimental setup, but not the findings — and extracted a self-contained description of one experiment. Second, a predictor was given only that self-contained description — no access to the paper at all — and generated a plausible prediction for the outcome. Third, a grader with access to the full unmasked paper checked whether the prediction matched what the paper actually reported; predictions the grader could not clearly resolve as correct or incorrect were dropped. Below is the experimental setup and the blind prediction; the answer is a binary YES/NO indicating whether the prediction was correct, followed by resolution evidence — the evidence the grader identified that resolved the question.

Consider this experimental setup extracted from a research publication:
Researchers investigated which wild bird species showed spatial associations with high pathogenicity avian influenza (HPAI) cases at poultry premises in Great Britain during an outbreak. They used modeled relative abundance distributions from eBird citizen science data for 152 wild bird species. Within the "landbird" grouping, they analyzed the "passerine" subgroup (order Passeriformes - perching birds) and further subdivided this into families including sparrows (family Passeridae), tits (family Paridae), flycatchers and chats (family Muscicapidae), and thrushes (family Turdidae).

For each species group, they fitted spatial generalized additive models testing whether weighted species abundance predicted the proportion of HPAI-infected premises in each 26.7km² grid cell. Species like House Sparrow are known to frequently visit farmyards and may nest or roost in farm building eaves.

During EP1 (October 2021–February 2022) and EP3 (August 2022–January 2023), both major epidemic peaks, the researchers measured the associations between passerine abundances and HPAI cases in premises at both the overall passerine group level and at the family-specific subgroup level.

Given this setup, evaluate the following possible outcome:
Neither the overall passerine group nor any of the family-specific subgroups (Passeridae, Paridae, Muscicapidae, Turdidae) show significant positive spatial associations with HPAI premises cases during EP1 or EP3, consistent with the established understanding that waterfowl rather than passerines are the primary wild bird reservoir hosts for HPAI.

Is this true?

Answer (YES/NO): NO